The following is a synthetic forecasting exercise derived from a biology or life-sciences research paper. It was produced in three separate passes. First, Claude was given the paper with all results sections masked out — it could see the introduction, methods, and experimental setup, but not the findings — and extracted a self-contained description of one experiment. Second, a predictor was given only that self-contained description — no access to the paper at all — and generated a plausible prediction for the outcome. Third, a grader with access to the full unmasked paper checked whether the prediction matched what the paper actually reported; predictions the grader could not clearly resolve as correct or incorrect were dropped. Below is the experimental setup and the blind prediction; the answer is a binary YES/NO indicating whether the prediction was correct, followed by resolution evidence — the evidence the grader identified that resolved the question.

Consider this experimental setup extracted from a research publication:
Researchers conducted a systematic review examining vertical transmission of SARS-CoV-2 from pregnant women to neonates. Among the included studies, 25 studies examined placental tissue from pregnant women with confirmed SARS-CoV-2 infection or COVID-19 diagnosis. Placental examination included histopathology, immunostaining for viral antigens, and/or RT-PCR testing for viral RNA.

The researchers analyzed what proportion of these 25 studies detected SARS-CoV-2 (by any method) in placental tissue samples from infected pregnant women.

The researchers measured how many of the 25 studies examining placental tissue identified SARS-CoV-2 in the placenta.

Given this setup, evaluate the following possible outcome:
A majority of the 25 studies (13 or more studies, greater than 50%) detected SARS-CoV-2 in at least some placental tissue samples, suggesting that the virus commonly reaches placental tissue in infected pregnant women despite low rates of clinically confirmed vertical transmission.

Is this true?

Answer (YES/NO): NO